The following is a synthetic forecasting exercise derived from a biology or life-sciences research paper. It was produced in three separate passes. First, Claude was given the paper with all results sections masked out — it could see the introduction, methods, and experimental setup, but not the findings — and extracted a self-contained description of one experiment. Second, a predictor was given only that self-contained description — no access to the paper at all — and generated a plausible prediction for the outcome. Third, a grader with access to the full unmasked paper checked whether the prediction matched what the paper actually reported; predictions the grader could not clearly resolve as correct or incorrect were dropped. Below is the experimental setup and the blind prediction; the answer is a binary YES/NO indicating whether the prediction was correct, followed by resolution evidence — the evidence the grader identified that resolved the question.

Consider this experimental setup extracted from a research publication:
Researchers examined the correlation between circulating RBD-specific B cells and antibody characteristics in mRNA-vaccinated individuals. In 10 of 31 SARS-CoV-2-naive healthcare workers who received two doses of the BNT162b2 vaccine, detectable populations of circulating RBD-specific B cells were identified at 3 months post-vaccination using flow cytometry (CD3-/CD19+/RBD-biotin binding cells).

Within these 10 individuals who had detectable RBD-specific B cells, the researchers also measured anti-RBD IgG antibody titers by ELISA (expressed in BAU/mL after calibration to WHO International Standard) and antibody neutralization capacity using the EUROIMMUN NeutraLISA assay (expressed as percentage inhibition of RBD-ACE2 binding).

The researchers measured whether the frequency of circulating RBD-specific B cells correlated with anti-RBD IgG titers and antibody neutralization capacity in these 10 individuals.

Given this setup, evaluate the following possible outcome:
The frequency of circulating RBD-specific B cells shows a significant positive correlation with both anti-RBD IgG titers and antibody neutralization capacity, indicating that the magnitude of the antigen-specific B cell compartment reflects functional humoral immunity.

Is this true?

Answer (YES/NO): YES